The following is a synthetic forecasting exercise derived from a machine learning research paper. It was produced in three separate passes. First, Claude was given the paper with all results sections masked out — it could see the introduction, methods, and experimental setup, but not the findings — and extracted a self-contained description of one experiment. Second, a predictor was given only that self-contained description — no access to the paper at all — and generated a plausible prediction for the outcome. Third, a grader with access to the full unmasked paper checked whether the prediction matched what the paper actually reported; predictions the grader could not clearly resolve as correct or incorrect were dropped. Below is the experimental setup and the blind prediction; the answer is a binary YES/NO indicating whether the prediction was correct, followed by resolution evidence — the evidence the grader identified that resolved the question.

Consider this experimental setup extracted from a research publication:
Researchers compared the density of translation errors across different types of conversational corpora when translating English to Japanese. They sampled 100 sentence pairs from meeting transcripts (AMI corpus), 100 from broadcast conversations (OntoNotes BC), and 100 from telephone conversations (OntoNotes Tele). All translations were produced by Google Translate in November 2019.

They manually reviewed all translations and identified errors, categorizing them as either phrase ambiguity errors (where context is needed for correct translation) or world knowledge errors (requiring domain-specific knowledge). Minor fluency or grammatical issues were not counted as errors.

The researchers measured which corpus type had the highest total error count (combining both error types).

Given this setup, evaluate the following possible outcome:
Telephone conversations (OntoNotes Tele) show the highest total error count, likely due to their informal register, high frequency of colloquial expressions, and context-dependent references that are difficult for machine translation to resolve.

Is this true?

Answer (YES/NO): NO